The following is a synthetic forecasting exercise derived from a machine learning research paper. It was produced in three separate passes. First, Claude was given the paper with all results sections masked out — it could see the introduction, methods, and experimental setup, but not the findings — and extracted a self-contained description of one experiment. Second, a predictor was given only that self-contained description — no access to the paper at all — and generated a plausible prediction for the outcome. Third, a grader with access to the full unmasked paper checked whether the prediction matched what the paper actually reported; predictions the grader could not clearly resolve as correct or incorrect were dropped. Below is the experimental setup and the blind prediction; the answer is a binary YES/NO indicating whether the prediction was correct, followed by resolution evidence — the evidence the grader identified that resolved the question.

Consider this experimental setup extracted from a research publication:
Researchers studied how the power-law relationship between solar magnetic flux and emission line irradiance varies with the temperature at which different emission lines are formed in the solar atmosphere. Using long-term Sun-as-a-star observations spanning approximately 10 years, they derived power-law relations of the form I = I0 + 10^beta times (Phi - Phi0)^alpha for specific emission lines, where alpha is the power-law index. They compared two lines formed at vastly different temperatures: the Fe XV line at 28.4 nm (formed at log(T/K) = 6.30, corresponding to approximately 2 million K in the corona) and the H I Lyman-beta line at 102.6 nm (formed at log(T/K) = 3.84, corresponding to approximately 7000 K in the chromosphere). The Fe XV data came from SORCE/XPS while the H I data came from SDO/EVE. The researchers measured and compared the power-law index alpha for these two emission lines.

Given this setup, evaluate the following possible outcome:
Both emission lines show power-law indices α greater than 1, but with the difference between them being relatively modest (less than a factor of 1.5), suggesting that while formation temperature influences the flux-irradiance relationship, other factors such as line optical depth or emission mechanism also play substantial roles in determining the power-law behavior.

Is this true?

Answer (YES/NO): NO